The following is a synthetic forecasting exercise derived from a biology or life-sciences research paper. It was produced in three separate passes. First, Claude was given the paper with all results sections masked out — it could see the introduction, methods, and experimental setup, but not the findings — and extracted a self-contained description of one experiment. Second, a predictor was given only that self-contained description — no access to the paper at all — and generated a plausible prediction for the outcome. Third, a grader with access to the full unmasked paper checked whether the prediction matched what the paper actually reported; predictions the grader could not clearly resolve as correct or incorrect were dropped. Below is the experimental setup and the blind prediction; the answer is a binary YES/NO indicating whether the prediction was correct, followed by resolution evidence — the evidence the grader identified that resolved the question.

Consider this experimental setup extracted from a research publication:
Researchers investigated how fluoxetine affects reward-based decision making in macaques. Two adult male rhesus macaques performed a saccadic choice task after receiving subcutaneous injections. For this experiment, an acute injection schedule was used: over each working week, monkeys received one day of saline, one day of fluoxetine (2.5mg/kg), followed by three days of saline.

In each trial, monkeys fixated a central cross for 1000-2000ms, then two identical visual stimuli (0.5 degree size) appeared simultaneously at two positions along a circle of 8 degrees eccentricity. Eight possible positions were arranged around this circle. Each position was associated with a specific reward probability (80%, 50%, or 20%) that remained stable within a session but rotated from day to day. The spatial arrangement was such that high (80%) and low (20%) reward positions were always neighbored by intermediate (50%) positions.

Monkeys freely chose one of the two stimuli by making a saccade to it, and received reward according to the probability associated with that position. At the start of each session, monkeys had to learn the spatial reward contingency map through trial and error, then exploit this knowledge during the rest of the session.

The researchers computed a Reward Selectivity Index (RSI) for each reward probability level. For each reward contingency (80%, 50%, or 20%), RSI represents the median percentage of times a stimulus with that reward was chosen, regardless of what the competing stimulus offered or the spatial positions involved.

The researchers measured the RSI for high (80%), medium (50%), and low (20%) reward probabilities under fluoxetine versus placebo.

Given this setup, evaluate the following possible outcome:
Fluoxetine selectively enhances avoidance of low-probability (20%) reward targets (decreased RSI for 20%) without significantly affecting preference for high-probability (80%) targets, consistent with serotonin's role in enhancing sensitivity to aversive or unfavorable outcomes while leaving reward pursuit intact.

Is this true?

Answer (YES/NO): NO